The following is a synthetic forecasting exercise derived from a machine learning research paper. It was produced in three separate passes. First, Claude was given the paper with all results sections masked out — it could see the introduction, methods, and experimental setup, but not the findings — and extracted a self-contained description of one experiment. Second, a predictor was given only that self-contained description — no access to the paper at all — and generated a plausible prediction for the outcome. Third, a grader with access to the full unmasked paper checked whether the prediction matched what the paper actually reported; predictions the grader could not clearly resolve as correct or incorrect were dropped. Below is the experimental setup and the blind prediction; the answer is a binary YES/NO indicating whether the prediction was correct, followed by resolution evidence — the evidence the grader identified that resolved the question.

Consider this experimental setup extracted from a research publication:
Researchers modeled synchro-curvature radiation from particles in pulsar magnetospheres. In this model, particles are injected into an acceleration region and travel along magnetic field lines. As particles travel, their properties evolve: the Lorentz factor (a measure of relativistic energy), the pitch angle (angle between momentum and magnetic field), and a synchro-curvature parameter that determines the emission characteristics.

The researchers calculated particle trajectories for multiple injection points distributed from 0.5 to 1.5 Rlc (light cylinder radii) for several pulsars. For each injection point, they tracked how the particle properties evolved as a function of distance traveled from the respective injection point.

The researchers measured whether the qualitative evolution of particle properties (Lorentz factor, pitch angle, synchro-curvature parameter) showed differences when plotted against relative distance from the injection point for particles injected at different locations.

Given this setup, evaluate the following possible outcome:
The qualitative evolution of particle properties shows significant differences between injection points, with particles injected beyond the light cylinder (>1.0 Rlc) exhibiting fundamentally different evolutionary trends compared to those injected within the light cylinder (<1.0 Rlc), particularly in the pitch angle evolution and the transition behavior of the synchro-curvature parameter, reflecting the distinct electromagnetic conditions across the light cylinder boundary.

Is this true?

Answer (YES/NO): NO